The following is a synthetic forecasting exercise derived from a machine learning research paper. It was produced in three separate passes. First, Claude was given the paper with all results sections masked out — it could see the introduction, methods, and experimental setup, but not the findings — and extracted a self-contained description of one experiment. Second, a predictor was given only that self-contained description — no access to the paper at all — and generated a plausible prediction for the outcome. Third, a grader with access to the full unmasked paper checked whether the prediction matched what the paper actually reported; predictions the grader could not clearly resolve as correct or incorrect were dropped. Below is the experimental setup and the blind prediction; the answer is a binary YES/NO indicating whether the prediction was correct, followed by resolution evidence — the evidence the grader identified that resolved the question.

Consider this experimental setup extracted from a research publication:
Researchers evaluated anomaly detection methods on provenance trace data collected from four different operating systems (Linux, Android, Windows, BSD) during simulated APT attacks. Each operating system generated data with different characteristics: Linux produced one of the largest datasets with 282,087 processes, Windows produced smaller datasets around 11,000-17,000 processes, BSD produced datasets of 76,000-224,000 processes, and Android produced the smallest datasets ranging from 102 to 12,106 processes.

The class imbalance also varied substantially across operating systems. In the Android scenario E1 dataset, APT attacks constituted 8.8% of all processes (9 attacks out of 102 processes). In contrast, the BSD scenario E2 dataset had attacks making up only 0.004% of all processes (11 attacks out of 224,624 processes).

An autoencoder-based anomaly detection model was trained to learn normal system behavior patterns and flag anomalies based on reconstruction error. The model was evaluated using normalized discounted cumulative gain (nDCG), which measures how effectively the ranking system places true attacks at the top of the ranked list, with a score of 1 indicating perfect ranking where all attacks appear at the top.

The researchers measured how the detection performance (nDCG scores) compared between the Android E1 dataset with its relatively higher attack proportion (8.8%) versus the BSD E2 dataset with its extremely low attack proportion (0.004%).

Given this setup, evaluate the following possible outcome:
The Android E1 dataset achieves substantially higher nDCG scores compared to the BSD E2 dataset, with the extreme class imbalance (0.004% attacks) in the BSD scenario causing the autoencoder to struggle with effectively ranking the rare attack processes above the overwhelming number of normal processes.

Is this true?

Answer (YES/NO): NO